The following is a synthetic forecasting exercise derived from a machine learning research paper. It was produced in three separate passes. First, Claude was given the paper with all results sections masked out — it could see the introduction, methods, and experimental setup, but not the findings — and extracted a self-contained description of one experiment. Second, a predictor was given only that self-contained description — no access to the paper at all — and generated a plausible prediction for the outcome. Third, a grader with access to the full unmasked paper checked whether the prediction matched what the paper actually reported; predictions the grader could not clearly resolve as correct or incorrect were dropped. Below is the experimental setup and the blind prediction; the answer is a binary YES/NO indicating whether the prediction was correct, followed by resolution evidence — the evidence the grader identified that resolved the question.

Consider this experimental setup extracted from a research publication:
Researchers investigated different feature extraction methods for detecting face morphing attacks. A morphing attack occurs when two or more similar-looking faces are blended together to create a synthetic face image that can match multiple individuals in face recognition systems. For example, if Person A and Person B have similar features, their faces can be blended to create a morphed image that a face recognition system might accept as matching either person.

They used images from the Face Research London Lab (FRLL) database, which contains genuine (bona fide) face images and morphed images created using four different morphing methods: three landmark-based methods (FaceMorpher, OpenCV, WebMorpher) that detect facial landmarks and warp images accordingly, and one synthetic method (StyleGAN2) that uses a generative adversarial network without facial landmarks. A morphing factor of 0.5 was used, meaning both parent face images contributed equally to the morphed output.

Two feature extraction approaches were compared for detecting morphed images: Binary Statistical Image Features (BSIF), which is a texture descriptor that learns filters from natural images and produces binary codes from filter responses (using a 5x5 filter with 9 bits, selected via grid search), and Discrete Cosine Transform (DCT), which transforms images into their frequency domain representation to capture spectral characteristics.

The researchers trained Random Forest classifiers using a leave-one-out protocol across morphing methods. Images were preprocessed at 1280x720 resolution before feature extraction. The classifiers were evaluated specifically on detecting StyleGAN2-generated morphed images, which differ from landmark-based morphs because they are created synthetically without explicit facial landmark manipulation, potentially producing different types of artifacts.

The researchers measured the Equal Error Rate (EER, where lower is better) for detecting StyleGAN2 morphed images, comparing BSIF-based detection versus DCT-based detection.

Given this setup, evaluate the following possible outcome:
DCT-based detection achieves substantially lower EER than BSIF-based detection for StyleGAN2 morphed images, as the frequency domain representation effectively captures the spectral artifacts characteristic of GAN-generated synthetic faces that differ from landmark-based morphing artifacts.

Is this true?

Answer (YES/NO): YES